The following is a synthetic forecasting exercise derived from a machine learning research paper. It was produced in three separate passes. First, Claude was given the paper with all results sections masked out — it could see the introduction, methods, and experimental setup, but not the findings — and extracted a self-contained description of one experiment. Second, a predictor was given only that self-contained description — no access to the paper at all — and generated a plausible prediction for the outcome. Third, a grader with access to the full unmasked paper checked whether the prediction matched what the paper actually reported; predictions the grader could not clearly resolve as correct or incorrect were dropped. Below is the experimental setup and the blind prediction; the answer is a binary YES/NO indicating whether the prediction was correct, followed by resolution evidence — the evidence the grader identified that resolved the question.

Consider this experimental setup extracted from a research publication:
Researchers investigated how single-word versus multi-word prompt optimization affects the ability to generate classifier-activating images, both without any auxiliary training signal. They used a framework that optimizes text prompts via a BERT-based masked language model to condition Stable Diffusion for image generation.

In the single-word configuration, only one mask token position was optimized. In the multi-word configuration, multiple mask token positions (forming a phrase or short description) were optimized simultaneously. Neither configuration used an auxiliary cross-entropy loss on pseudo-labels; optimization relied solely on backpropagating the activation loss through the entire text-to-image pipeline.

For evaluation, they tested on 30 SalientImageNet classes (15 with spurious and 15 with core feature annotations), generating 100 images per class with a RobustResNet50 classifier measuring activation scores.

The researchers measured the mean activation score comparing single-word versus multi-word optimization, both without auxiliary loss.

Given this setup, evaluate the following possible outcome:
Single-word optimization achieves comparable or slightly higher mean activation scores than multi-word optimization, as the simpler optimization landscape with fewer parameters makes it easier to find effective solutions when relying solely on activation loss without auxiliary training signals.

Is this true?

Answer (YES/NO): NO